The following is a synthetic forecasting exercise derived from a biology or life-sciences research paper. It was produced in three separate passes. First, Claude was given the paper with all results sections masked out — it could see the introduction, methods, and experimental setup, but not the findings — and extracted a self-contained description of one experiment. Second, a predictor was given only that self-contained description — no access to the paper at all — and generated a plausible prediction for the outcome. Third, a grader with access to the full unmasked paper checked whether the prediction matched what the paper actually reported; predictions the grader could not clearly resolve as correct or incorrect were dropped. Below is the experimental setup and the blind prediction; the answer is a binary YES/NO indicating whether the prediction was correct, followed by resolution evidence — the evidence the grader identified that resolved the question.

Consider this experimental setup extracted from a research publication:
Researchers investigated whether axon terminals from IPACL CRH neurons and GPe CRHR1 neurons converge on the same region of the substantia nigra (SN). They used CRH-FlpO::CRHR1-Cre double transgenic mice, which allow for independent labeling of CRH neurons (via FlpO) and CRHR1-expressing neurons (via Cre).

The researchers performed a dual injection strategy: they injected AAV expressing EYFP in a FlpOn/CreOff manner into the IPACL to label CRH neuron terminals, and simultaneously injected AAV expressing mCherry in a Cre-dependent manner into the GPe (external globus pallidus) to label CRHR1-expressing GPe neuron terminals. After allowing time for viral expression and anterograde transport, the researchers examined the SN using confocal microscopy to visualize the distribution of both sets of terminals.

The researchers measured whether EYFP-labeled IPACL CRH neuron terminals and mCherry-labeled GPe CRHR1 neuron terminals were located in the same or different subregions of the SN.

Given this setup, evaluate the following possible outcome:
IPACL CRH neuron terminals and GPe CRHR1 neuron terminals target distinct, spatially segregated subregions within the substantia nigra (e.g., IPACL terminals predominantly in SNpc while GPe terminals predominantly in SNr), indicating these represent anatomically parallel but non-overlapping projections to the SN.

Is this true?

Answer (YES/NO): NO